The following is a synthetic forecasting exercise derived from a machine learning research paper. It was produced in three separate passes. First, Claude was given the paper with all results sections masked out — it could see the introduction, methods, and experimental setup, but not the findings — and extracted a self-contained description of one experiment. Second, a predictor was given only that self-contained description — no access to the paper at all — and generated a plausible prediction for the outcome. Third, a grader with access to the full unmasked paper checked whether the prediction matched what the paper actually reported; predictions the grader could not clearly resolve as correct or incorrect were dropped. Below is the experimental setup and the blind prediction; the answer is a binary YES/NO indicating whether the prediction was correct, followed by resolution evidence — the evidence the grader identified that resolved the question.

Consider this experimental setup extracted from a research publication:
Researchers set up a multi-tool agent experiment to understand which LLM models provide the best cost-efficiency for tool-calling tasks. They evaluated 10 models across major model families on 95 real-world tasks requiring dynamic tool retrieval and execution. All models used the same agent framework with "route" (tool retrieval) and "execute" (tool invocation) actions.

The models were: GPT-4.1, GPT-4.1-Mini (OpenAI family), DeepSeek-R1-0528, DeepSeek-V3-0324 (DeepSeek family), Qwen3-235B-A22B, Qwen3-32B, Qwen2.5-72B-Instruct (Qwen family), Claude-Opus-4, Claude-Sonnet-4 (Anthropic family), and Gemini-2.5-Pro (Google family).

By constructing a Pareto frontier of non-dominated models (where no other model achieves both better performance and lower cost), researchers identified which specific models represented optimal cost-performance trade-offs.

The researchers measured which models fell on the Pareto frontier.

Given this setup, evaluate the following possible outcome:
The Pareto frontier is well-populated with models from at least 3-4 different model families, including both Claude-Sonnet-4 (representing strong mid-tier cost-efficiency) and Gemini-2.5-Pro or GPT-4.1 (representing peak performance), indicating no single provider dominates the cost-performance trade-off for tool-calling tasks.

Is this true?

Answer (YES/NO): NO